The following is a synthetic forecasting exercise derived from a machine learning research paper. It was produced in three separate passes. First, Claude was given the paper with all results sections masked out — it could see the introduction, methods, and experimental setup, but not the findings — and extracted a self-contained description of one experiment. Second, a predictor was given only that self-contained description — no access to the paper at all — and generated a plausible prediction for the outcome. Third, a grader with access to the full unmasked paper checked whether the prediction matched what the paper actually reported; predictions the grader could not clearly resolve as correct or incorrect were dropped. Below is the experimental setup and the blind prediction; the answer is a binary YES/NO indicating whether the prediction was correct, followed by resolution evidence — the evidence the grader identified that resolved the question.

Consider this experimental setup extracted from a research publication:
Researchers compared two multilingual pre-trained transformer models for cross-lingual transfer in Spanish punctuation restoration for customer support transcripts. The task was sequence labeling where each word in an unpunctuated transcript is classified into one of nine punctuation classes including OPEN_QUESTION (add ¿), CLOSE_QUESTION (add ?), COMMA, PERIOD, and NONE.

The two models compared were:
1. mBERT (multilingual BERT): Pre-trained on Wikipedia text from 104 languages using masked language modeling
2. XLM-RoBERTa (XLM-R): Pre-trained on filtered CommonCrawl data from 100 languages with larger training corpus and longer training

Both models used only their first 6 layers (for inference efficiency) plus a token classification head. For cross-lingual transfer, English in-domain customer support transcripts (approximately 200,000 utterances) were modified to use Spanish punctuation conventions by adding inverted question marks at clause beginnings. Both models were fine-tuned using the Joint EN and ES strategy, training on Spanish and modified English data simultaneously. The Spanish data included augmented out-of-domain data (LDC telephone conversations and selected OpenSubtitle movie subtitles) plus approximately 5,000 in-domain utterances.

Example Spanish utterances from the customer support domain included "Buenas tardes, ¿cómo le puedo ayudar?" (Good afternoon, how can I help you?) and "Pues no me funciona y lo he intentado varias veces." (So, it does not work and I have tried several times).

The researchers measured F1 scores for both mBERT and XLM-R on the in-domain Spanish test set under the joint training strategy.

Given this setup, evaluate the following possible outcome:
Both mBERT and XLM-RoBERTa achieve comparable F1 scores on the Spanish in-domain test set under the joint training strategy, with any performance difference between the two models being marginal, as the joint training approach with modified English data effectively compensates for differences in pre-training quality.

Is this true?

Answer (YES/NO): NO